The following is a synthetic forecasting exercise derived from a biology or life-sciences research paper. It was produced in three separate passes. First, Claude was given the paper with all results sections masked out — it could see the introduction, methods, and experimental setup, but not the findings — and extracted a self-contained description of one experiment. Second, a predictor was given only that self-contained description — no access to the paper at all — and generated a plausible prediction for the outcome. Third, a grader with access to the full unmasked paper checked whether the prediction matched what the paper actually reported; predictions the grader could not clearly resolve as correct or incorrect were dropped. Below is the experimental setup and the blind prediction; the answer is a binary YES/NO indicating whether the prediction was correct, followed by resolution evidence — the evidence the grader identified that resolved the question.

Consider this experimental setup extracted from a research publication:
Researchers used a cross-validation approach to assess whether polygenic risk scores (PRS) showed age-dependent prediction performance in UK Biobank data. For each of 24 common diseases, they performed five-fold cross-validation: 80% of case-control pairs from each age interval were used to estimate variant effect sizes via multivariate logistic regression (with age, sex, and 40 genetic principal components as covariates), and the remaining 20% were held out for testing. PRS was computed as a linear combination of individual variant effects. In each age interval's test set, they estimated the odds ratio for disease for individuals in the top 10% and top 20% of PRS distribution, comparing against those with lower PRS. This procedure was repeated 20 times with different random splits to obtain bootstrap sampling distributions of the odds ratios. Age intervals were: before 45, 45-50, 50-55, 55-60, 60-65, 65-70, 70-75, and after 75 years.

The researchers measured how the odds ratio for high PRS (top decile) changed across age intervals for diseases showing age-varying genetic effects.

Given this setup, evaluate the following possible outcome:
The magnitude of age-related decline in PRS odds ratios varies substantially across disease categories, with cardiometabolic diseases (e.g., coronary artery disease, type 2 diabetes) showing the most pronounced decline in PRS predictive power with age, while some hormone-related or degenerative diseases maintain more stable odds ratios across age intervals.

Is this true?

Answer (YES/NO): NO